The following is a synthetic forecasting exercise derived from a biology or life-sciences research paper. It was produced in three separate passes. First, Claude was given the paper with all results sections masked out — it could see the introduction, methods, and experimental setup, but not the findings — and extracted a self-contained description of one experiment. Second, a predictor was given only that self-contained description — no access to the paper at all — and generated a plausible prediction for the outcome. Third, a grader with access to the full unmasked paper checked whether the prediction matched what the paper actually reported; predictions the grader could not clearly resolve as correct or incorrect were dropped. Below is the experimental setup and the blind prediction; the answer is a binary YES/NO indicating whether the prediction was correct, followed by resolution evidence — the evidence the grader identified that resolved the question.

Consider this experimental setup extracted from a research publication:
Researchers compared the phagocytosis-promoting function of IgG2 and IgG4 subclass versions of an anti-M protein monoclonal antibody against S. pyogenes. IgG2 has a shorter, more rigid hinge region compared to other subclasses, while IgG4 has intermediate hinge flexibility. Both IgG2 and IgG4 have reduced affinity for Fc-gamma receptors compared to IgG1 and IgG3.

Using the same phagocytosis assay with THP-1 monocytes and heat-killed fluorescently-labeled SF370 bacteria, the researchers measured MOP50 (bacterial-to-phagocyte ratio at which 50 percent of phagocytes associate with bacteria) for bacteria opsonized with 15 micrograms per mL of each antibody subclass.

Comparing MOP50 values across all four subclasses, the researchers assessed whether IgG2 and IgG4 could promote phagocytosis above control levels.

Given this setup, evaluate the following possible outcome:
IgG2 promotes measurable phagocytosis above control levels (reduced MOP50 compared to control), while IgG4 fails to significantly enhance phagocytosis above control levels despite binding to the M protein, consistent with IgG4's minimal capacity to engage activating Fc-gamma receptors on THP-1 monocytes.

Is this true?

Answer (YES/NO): NO